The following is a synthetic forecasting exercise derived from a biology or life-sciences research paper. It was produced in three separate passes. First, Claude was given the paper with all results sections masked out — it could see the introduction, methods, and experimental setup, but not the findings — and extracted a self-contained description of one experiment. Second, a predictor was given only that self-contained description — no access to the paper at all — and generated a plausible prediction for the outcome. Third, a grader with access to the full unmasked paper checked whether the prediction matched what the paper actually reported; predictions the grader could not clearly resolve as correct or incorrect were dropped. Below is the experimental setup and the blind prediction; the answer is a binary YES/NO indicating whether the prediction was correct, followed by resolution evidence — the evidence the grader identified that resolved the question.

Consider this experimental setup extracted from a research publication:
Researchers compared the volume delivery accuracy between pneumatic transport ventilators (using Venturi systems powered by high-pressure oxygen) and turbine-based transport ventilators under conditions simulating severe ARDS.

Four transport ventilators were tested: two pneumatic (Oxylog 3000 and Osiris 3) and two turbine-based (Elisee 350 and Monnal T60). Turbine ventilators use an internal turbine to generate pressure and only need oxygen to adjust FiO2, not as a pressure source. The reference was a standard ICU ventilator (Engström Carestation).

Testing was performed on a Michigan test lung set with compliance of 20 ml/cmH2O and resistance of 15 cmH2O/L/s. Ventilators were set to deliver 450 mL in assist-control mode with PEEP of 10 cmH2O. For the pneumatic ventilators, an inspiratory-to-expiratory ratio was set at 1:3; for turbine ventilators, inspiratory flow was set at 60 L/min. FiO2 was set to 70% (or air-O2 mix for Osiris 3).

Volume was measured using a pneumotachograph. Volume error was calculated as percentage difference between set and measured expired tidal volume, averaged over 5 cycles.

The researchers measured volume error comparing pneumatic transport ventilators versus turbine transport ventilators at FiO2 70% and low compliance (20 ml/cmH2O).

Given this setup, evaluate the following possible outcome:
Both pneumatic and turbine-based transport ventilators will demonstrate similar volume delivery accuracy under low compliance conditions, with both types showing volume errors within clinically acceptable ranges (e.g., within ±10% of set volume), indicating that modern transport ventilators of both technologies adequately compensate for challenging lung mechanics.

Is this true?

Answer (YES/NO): NO